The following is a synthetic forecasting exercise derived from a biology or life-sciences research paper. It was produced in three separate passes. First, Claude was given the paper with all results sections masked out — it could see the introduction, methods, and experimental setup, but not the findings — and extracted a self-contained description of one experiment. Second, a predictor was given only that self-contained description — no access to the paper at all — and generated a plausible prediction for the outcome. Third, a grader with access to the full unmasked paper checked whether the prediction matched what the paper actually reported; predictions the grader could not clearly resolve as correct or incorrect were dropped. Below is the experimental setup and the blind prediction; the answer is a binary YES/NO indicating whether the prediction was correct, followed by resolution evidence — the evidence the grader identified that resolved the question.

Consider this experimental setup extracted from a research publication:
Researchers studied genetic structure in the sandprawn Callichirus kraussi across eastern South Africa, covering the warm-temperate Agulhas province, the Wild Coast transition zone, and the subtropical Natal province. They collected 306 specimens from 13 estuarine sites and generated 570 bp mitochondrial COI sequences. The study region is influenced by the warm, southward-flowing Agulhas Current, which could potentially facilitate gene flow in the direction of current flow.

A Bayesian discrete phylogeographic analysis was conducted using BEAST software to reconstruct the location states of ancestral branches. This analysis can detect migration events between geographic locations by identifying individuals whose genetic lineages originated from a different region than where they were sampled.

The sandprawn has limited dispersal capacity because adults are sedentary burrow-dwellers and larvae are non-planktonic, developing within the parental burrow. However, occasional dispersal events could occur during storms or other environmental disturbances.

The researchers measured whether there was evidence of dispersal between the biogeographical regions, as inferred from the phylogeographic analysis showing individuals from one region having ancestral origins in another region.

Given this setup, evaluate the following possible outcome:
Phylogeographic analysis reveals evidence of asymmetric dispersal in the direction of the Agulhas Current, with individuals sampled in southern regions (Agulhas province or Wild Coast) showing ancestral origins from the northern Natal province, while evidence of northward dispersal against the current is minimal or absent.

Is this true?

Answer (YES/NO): YES